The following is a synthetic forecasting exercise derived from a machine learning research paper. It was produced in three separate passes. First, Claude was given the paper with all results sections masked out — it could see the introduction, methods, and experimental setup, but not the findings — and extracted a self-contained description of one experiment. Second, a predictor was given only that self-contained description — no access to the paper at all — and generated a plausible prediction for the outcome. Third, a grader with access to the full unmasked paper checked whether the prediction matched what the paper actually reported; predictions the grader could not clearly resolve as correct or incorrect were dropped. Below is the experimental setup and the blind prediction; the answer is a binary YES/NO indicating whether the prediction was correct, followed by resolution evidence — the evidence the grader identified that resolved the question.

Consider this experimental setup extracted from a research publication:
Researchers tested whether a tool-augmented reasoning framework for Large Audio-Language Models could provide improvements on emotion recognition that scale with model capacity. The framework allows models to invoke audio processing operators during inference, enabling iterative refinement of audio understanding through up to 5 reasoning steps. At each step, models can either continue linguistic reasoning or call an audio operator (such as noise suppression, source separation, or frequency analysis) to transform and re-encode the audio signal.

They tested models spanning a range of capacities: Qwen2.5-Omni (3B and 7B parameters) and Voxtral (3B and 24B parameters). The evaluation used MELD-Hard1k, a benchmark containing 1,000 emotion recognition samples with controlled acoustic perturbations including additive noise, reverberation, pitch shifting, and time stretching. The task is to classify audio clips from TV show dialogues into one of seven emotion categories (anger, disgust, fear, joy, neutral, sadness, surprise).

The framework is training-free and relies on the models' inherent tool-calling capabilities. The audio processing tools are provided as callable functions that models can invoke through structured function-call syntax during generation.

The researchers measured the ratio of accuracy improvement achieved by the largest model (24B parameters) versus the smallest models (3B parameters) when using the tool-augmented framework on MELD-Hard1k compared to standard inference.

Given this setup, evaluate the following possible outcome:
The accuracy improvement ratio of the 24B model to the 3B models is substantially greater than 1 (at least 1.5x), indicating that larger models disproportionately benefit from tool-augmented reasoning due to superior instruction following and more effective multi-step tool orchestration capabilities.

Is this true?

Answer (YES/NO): NO